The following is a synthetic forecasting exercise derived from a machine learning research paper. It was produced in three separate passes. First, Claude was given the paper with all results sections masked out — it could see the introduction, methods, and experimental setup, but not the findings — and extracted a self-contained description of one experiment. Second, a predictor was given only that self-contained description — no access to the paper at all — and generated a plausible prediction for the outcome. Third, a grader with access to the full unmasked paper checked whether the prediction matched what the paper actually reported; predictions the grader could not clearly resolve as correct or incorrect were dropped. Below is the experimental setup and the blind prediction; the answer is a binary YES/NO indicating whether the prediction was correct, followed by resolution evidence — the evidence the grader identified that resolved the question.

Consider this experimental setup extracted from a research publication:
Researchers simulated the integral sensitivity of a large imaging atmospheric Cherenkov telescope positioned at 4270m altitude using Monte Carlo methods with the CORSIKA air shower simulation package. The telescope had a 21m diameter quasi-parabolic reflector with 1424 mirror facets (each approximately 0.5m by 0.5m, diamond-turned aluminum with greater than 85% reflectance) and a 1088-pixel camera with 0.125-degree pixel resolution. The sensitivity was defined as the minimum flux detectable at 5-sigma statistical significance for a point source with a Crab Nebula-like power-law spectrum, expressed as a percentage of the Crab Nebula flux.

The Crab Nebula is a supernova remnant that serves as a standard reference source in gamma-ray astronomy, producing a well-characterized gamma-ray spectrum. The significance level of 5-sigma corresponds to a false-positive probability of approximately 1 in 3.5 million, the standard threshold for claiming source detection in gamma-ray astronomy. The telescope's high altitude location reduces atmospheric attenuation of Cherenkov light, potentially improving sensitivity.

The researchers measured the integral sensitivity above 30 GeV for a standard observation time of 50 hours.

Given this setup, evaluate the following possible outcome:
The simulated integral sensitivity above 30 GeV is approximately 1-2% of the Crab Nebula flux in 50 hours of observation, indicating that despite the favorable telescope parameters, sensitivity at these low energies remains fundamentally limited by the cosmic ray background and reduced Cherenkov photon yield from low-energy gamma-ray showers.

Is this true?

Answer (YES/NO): NO